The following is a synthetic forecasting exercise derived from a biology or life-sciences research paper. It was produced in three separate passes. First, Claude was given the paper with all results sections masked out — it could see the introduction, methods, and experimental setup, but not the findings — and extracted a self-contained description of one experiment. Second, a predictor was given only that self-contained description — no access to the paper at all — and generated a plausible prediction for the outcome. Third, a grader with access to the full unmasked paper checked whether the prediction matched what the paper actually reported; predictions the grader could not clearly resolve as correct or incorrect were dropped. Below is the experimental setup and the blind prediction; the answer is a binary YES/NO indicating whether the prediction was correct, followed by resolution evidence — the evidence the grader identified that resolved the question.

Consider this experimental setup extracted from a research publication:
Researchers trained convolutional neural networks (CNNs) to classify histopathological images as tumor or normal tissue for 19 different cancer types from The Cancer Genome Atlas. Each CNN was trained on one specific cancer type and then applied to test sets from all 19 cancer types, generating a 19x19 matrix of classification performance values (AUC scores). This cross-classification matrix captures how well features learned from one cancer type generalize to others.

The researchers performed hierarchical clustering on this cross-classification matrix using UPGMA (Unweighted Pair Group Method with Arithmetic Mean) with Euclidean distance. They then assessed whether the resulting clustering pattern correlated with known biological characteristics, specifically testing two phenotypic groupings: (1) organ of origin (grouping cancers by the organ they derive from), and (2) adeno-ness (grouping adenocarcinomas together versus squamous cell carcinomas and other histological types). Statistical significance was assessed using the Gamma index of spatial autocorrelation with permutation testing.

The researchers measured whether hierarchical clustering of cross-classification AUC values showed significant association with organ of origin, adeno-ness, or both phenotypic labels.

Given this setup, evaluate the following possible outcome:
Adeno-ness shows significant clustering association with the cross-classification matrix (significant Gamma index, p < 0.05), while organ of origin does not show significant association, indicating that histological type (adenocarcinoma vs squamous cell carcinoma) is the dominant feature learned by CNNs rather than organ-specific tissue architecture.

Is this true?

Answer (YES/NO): NO